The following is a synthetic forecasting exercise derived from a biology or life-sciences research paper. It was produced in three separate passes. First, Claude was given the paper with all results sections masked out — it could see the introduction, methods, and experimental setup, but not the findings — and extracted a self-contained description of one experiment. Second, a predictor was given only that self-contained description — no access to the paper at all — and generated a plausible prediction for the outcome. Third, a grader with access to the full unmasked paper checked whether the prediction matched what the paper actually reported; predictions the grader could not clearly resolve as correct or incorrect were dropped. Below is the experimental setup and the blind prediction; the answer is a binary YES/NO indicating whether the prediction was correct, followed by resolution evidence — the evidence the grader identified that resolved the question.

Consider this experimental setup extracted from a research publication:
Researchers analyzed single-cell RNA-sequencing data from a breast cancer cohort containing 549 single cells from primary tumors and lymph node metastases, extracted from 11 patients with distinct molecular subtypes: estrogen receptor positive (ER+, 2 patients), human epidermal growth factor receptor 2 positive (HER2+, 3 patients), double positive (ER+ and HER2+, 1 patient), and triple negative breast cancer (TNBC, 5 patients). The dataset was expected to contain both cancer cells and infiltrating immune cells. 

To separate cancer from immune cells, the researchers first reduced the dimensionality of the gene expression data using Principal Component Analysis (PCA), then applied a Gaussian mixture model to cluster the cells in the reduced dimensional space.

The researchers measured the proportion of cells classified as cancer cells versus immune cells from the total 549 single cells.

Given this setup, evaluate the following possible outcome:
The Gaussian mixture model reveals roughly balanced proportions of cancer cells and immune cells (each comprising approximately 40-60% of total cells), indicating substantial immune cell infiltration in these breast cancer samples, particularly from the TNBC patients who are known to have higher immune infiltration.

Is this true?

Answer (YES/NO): NO